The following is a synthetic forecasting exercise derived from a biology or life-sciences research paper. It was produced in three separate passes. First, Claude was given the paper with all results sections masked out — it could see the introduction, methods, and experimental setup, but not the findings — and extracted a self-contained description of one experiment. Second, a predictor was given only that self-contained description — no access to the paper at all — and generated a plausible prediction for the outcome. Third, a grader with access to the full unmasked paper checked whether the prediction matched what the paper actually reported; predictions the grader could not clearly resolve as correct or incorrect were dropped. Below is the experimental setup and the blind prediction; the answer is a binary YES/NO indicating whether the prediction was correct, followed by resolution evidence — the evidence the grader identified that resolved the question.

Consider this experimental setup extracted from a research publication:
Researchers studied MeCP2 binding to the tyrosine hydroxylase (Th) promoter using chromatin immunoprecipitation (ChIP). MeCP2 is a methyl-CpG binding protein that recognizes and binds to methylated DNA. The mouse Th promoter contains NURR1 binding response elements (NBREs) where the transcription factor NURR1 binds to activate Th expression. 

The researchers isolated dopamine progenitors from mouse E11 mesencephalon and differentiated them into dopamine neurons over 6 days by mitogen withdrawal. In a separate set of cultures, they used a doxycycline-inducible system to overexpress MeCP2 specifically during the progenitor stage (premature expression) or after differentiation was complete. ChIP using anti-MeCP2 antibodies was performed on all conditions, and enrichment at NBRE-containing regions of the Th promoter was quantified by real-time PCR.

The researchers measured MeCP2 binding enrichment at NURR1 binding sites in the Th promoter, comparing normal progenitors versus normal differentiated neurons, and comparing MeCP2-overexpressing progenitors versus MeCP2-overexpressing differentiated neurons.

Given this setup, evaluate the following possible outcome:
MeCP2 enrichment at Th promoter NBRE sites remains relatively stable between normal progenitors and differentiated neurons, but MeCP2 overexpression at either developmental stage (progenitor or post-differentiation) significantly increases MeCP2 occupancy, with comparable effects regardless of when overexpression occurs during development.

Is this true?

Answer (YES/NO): NO